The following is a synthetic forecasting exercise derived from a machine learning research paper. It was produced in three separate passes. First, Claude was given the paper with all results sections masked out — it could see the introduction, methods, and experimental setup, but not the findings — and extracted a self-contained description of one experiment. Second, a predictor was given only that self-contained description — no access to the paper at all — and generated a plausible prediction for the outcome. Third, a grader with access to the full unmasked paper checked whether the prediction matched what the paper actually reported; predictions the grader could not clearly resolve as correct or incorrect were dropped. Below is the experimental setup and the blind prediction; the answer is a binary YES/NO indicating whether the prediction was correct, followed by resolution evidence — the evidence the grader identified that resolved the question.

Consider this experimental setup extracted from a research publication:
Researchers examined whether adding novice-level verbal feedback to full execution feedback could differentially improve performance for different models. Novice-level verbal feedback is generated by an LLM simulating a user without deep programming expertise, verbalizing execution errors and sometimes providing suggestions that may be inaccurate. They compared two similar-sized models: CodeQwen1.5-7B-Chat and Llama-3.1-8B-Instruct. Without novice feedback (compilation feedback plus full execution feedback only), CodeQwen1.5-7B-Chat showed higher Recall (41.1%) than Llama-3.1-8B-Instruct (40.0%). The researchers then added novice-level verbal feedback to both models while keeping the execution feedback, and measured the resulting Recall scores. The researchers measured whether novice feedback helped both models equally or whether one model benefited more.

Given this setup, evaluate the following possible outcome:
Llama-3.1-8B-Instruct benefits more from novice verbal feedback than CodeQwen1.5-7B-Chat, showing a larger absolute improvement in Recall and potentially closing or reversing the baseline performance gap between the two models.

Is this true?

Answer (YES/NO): YES